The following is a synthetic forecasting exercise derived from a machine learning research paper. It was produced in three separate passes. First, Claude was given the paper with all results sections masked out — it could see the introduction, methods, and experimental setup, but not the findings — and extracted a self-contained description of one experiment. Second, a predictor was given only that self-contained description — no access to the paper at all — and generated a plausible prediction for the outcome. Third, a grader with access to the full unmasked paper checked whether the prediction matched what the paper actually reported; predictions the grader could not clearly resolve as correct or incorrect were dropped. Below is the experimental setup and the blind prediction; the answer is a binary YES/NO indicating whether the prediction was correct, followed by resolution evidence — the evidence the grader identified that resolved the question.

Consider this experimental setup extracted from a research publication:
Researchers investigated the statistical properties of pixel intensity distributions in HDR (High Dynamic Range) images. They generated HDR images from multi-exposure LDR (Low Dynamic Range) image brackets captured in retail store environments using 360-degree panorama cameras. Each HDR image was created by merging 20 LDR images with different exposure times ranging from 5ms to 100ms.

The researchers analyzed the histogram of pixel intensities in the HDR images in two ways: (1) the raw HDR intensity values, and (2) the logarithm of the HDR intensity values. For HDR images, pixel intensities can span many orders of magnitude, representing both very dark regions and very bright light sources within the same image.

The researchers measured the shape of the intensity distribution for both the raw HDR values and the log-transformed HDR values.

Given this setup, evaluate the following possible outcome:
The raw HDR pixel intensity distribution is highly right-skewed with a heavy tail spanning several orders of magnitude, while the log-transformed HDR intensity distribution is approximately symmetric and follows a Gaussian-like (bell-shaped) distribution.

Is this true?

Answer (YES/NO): YES